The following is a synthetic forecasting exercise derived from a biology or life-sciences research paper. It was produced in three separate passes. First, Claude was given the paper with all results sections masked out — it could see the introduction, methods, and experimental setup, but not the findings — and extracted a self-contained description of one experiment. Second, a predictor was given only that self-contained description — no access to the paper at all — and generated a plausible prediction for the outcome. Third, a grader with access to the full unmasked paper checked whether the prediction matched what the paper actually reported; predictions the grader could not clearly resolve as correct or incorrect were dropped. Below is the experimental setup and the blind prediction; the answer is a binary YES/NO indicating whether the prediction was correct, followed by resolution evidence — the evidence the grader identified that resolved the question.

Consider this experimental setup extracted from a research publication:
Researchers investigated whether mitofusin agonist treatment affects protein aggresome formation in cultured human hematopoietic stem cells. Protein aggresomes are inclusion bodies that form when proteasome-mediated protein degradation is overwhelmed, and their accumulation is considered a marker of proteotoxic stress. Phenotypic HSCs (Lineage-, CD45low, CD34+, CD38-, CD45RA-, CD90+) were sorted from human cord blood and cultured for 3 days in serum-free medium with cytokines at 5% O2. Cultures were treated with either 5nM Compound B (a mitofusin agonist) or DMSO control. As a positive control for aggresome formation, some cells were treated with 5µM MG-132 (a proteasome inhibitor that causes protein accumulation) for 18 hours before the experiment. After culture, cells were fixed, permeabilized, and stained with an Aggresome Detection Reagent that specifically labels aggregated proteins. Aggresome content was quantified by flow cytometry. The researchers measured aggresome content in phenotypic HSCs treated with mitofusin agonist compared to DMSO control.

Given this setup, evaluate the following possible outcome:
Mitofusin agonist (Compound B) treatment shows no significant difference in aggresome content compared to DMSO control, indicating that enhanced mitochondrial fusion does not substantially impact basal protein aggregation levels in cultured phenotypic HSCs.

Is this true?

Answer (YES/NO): YES